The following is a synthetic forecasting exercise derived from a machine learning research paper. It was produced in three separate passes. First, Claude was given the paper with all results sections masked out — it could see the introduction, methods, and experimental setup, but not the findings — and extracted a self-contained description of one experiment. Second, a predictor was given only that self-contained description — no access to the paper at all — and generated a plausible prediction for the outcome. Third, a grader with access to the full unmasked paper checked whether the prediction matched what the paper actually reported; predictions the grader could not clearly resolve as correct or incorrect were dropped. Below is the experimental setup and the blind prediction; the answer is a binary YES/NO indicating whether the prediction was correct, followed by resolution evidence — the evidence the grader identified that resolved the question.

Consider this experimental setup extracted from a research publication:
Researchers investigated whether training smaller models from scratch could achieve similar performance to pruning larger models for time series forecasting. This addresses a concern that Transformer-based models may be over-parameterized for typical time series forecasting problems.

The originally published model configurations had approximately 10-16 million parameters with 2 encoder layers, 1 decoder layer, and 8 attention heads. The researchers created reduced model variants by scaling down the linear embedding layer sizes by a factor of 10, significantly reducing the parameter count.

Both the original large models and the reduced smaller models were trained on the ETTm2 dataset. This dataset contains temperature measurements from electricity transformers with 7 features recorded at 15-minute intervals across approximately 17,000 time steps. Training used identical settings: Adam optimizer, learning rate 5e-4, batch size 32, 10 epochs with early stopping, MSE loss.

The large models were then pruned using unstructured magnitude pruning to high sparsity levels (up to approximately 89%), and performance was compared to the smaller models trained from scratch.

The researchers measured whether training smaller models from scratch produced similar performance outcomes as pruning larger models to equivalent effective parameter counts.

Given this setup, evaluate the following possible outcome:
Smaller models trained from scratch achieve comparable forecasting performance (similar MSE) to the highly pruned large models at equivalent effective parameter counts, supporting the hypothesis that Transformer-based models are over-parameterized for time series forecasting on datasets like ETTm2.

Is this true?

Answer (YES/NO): YES